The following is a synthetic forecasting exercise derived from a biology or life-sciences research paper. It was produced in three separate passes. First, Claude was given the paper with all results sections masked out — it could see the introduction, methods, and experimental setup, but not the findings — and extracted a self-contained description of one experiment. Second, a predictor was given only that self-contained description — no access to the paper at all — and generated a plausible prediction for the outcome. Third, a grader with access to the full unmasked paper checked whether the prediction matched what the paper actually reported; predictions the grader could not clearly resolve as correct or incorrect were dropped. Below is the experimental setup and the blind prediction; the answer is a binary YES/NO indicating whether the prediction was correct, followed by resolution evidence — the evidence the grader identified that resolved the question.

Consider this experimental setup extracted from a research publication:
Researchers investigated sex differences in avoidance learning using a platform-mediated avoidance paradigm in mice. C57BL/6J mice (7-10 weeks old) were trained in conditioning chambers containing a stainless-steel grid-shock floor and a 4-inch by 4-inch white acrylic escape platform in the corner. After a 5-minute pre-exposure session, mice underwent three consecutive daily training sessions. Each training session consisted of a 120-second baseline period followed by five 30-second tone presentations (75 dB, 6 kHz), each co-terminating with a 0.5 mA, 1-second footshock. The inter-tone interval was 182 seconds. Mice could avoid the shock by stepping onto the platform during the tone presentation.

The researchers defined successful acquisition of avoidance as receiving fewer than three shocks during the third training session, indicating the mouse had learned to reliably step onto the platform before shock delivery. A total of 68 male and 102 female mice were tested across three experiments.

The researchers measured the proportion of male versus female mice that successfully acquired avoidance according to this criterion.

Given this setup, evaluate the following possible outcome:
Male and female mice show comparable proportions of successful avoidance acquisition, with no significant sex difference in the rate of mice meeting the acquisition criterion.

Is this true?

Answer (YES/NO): NO